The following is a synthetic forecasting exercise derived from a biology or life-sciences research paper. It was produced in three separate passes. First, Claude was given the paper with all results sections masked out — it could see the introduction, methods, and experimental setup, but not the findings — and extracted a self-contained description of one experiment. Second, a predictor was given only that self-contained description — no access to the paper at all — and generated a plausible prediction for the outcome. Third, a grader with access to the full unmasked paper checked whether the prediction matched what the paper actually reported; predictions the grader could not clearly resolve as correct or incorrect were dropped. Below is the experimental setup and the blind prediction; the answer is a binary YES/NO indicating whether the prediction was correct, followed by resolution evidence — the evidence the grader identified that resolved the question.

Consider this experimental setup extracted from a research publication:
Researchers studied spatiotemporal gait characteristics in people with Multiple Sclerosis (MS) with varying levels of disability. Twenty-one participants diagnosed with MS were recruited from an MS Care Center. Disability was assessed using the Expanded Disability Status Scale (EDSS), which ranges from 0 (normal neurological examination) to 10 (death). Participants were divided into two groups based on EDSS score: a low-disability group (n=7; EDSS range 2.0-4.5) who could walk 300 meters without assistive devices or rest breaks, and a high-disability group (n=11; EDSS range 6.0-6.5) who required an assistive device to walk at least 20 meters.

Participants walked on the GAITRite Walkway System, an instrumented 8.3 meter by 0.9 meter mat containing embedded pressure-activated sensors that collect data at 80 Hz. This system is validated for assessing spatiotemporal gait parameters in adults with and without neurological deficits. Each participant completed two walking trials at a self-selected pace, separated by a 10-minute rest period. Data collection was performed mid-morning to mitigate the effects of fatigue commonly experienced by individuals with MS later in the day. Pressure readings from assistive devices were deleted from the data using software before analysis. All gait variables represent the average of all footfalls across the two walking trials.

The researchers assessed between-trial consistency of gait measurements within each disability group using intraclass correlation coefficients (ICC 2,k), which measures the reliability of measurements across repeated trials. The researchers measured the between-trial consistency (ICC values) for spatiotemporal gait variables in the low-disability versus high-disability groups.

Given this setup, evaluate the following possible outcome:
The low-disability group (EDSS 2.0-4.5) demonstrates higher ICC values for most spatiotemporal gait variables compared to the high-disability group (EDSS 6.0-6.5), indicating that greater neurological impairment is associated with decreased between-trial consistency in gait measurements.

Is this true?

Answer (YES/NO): YES